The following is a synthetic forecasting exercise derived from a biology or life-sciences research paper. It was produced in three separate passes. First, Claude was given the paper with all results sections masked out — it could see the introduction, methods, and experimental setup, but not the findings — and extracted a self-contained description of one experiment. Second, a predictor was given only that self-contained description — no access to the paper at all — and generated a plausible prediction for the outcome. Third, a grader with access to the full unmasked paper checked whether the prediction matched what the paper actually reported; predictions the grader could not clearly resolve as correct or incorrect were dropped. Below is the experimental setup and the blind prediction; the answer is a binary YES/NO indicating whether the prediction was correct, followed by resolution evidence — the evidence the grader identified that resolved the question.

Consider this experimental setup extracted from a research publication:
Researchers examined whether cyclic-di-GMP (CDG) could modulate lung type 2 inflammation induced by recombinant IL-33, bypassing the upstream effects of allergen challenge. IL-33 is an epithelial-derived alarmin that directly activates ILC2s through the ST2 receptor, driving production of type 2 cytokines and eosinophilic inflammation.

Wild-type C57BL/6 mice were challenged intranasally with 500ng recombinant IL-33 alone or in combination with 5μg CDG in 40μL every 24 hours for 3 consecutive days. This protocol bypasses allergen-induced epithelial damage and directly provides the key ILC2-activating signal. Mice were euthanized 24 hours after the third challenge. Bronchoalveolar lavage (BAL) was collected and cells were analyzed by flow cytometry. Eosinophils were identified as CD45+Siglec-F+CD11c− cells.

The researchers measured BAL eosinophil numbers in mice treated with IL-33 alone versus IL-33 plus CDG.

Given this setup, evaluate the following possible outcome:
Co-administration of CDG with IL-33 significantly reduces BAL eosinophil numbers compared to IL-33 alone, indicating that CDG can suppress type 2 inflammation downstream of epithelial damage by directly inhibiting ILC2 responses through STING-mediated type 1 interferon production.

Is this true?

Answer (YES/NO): YES